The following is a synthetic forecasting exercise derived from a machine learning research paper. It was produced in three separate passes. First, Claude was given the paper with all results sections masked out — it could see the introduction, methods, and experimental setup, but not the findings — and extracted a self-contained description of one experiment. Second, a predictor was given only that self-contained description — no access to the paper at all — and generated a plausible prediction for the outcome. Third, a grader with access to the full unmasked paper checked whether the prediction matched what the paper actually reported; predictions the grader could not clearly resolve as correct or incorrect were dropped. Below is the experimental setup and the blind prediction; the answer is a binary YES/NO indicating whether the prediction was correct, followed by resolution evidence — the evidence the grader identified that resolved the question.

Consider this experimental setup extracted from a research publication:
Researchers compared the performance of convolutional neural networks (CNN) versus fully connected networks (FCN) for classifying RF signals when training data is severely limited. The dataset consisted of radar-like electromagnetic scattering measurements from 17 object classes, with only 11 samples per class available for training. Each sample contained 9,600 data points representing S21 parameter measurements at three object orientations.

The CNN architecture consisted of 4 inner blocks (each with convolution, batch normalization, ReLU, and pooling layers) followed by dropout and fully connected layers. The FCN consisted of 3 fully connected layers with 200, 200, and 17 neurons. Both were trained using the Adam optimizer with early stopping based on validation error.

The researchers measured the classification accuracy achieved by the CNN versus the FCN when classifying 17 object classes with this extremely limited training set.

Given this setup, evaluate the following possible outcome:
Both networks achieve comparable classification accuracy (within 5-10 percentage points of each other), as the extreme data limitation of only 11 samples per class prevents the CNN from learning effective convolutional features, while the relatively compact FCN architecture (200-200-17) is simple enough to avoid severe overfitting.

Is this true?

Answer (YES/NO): NO